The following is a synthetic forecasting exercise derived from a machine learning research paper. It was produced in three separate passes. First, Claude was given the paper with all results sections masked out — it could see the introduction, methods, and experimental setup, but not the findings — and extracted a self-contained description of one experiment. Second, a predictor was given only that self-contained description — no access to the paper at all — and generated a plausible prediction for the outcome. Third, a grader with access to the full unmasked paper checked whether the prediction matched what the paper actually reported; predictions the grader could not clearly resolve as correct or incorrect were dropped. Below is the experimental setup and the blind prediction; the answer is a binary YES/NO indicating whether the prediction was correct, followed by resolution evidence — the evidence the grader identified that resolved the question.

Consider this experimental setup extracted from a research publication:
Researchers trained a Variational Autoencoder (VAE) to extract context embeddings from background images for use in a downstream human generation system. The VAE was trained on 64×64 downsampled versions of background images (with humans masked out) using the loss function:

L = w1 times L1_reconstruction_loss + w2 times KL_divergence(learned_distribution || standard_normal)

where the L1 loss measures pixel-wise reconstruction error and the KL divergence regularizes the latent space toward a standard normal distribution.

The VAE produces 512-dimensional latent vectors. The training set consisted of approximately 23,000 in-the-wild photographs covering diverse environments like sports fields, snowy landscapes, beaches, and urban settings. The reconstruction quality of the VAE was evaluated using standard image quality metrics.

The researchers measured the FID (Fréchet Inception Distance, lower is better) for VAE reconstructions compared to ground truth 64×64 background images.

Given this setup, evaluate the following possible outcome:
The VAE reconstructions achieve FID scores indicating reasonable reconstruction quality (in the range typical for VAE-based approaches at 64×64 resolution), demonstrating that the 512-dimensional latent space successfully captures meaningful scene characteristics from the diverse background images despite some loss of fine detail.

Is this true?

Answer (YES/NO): YES